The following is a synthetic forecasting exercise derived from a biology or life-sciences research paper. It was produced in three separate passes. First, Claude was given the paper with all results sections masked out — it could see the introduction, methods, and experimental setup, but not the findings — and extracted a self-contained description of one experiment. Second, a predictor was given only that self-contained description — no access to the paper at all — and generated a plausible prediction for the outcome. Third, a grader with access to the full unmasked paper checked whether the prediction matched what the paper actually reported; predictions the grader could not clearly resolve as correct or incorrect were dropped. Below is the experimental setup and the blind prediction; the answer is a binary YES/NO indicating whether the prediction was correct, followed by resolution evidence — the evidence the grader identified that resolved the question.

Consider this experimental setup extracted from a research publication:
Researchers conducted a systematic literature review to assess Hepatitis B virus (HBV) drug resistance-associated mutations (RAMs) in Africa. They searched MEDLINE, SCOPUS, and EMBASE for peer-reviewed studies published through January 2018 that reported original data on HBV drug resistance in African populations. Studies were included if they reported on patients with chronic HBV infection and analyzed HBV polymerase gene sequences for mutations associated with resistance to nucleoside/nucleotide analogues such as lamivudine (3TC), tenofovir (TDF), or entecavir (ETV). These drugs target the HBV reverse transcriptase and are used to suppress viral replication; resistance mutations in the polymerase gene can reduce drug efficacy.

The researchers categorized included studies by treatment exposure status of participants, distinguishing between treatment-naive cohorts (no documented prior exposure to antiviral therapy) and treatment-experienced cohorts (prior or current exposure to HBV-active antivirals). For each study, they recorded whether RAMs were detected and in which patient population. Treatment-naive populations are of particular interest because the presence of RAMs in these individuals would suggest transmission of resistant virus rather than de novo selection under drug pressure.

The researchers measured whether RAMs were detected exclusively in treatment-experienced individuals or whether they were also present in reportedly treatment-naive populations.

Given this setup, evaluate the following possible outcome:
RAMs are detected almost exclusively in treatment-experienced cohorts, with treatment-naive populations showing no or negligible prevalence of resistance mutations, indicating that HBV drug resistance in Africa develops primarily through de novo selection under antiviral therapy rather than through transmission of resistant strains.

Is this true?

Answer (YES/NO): NO